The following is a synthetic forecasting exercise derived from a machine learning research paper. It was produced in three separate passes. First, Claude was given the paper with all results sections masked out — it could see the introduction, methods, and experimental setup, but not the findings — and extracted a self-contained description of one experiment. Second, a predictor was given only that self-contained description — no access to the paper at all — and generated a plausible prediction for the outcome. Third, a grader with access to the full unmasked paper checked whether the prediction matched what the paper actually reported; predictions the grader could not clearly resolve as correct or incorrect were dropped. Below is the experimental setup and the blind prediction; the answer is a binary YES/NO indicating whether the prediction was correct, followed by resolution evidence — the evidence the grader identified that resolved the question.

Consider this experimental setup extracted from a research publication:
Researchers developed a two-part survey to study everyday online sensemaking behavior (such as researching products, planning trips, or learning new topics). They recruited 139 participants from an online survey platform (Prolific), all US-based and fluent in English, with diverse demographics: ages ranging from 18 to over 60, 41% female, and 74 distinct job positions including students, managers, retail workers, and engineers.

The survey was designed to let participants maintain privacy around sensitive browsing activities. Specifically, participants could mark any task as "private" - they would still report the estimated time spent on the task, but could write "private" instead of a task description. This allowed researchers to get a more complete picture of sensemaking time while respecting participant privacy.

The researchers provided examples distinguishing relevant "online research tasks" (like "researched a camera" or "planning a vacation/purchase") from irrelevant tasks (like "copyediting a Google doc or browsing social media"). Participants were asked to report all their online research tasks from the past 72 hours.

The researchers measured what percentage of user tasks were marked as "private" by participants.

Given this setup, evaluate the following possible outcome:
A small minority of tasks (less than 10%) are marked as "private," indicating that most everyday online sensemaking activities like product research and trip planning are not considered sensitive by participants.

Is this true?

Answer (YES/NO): YES